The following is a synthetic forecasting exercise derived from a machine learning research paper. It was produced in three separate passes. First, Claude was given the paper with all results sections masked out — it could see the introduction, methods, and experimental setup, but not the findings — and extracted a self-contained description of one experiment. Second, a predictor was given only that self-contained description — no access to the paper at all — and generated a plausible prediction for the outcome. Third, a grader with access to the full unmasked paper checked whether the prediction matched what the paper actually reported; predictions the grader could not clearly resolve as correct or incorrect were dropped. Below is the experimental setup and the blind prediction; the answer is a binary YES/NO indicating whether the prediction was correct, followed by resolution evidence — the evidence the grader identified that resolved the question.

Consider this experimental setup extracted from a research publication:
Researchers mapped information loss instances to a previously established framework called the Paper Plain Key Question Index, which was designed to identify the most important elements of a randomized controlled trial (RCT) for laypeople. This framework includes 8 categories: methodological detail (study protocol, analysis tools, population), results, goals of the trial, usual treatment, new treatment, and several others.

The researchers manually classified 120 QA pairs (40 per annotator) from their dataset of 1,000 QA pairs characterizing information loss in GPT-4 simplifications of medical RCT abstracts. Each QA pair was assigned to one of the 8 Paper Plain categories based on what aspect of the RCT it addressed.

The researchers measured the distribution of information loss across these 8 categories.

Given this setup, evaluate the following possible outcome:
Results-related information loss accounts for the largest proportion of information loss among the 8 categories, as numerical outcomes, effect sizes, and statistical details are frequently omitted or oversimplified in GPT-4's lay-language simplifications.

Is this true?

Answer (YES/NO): NO